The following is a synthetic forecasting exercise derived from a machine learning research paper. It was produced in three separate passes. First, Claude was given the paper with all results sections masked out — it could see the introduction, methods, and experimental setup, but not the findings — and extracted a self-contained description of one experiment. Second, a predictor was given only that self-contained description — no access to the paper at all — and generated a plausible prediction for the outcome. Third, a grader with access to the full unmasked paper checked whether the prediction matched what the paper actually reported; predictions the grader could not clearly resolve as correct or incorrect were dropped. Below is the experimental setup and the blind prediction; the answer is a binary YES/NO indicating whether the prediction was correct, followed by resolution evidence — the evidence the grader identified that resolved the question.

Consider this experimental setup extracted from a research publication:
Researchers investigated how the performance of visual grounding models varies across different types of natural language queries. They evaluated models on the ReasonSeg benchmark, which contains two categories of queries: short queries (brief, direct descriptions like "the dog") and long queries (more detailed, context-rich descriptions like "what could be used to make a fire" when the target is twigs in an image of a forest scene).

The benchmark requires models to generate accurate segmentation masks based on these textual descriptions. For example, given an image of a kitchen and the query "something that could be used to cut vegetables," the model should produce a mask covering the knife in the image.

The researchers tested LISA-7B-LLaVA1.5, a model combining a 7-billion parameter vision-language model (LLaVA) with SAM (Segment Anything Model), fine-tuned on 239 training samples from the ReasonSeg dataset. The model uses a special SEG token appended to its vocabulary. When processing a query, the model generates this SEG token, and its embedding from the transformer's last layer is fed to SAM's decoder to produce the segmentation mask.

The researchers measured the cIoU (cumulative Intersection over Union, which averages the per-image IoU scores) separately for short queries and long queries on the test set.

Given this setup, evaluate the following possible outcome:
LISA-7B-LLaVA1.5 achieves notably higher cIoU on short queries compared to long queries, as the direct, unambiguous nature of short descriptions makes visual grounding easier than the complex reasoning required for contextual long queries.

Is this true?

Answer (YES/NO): NO